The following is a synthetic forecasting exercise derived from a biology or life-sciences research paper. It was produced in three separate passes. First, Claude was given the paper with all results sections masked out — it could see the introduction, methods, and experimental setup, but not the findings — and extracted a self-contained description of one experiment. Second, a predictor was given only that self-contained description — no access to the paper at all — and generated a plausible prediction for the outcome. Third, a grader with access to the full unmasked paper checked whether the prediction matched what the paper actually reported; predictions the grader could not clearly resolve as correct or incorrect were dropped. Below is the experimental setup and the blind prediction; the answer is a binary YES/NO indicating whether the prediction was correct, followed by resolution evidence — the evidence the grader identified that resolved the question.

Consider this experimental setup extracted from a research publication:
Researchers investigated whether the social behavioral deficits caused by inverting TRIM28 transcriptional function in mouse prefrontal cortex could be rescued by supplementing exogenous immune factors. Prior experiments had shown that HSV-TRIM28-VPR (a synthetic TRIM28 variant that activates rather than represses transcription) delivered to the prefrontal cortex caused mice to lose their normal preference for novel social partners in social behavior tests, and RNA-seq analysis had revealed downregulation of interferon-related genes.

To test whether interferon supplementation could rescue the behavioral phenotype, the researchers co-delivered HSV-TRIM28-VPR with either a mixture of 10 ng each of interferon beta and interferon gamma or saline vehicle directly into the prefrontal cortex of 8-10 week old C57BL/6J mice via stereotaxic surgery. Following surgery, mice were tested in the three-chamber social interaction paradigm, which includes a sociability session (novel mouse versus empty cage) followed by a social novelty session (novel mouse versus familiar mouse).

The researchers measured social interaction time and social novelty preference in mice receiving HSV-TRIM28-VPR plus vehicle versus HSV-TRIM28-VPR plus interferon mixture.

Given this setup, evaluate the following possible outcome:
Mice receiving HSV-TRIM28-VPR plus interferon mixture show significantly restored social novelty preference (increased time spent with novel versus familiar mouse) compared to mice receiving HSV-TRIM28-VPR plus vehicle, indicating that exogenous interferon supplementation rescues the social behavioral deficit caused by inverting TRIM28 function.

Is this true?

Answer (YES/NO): YES